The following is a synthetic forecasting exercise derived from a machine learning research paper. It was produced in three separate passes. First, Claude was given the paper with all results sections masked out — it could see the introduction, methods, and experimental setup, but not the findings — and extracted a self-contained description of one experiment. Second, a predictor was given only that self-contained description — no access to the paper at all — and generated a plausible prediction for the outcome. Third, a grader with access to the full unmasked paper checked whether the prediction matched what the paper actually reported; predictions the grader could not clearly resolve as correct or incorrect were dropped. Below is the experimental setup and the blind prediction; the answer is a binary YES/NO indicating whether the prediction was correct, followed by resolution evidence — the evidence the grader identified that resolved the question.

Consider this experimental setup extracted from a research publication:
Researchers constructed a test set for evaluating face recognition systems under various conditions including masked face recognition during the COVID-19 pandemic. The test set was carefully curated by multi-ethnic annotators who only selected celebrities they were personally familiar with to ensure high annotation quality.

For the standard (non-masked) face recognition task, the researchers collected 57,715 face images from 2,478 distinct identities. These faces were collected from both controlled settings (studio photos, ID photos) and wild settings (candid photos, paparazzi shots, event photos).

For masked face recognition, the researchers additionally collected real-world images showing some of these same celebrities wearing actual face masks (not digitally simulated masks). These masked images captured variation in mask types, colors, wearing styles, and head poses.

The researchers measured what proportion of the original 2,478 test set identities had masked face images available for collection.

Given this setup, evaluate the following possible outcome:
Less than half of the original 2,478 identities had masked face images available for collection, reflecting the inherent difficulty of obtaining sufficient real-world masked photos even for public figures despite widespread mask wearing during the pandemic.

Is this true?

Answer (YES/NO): YES